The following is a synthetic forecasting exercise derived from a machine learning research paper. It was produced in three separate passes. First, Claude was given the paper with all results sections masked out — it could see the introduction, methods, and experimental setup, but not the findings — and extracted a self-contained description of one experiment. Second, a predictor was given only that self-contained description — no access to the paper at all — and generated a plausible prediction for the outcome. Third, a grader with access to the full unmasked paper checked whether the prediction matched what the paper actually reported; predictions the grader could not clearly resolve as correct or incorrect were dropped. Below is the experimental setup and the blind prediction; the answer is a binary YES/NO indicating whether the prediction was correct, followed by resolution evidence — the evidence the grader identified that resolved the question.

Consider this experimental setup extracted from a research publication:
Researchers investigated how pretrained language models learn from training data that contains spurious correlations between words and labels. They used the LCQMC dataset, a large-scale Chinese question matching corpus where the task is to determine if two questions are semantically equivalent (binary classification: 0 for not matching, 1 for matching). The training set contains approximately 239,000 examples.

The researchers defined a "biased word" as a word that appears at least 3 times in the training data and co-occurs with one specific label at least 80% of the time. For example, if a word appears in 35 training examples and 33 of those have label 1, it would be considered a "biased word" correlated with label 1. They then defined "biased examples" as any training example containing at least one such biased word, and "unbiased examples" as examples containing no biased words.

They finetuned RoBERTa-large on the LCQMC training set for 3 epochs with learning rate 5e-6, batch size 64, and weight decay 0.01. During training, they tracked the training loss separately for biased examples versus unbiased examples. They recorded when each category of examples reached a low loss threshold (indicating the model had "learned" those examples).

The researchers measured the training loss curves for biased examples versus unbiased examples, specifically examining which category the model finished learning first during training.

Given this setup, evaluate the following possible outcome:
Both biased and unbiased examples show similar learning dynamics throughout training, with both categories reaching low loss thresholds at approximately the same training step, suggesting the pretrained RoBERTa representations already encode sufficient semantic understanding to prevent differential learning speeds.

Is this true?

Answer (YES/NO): NO